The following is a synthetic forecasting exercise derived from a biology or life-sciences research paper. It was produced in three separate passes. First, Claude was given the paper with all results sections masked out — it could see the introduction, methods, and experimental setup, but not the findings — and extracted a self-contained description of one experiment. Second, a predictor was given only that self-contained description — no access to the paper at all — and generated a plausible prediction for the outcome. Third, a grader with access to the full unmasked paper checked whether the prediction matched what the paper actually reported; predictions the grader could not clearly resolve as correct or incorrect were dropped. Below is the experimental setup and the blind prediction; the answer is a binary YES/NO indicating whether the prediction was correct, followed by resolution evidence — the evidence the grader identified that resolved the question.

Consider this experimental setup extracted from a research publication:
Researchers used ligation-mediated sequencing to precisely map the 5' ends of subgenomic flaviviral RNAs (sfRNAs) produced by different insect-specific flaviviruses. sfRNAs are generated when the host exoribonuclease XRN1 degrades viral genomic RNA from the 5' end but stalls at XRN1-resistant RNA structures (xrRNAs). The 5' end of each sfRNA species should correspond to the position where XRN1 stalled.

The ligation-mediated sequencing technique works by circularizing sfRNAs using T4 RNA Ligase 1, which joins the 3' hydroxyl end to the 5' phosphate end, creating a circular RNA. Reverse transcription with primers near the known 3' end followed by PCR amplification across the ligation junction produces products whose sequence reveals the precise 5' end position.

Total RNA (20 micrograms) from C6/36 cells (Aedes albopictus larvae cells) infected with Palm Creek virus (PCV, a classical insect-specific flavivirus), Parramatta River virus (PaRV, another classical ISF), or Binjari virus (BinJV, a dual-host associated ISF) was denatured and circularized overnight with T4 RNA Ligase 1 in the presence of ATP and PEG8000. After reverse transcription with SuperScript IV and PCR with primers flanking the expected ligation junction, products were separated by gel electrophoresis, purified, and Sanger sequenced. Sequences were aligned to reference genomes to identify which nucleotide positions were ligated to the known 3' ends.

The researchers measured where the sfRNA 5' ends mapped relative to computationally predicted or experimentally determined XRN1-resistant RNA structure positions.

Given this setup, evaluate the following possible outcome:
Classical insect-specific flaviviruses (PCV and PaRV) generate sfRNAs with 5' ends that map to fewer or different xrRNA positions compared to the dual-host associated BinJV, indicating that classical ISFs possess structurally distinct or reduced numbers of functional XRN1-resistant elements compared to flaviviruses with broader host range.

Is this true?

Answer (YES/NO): NO